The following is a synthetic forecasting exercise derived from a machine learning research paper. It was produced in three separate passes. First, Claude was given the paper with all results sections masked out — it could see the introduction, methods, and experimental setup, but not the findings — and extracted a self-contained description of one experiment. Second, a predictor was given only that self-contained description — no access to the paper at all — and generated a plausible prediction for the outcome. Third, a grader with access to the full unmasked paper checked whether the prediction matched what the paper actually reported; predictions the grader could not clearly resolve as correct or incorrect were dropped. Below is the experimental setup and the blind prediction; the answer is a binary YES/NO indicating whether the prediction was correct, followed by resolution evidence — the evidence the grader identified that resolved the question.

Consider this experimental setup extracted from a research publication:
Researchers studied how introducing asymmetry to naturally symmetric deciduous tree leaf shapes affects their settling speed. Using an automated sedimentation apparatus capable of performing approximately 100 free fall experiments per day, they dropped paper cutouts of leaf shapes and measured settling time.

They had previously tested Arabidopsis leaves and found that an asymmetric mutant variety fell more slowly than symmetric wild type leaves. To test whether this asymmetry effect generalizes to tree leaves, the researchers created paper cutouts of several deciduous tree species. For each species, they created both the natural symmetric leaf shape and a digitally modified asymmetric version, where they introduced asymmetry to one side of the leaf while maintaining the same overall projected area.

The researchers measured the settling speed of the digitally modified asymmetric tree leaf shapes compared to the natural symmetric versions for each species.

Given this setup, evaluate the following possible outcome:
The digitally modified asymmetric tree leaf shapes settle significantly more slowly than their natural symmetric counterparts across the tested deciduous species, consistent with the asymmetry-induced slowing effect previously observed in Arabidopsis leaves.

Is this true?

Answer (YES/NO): YES